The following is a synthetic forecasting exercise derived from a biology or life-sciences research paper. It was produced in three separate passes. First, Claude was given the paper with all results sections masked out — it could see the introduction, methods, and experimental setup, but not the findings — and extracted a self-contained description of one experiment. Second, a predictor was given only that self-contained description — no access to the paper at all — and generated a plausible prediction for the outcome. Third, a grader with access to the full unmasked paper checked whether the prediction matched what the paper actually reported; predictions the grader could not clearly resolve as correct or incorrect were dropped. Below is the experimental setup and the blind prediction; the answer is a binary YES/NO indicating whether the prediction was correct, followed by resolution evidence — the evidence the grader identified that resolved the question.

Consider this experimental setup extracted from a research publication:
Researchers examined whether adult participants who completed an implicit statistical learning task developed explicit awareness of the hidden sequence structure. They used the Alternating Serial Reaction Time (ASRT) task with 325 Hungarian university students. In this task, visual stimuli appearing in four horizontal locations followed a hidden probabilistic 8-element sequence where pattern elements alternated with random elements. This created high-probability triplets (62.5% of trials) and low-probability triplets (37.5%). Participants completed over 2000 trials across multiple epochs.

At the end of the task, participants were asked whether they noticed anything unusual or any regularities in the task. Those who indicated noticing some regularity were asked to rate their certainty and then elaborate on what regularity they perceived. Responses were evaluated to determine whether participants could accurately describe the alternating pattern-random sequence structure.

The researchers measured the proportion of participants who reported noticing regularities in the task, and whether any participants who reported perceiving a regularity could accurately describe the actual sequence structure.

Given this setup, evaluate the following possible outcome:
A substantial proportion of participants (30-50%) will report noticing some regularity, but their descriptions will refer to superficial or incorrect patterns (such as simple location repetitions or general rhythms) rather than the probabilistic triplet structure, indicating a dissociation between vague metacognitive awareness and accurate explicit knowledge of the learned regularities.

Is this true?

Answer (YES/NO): YES